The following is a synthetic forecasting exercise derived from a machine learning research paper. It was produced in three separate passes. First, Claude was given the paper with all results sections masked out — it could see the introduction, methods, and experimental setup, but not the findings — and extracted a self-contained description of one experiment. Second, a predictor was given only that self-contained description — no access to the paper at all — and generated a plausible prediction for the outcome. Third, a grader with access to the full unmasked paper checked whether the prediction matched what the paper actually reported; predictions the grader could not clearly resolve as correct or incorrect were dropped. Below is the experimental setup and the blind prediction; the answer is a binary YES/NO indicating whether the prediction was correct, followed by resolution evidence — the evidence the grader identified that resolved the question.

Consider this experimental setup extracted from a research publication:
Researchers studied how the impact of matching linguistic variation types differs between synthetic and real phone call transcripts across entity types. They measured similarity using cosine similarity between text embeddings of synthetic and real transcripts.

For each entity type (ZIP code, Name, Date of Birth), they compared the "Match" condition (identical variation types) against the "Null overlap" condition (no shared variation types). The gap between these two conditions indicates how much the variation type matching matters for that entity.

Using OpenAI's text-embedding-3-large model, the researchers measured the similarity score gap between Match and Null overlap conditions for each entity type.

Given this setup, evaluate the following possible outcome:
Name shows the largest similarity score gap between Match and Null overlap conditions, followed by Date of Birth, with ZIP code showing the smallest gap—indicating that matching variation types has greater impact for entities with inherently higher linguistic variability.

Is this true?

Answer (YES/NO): NO